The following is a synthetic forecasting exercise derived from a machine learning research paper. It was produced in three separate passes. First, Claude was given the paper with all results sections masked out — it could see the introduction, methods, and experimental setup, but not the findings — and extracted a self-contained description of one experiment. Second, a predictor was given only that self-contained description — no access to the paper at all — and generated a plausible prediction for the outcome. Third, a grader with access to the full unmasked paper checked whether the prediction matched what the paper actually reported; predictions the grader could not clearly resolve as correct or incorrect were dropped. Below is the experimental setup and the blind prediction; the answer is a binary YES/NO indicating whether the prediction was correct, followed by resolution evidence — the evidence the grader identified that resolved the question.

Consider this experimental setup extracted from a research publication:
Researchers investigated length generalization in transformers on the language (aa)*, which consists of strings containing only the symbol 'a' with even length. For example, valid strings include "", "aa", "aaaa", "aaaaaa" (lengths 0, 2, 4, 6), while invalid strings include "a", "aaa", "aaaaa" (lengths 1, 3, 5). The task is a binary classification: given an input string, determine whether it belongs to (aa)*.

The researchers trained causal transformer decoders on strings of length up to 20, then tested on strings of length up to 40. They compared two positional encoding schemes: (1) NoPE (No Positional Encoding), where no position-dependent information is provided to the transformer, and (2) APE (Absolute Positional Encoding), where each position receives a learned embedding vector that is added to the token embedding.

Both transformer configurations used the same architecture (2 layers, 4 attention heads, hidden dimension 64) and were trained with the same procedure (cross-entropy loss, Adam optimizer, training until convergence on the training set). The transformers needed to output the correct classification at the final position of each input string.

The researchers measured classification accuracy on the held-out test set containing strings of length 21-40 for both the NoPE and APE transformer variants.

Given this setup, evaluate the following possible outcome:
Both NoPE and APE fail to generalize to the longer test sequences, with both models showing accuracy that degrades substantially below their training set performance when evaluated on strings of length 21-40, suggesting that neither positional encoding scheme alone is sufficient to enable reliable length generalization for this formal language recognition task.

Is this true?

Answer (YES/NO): NO